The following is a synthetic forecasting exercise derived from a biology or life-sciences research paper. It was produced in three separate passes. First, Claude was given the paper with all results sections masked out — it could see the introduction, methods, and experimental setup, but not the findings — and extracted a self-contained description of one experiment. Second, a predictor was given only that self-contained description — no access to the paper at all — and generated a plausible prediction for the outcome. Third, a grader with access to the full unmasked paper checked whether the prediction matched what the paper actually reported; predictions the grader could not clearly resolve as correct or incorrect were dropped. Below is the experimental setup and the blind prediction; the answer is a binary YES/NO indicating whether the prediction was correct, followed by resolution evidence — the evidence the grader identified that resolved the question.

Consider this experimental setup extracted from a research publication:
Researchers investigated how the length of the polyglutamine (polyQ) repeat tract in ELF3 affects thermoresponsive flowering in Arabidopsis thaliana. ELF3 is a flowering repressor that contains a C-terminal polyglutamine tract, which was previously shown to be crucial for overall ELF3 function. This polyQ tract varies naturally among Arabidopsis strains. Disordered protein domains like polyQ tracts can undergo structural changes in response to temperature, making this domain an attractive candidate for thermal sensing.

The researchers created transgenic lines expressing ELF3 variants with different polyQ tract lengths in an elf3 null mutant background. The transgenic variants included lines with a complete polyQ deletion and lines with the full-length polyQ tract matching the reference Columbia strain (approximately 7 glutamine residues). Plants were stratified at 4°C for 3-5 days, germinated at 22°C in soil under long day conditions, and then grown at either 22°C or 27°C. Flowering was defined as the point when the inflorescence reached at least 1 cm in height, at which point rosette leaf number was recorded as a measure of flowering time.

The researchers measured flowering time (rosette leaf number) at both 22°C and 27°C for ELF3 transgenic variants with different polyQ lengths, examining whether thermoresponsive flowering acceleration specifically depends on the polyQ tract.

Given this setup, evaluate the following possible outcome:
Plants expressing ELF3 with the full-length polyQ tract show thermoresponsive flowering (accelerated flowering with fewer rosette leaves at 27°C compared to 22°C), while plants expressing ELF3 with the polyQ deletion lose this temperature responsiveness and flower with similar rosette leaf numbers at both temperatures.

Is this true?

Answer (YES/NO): NO